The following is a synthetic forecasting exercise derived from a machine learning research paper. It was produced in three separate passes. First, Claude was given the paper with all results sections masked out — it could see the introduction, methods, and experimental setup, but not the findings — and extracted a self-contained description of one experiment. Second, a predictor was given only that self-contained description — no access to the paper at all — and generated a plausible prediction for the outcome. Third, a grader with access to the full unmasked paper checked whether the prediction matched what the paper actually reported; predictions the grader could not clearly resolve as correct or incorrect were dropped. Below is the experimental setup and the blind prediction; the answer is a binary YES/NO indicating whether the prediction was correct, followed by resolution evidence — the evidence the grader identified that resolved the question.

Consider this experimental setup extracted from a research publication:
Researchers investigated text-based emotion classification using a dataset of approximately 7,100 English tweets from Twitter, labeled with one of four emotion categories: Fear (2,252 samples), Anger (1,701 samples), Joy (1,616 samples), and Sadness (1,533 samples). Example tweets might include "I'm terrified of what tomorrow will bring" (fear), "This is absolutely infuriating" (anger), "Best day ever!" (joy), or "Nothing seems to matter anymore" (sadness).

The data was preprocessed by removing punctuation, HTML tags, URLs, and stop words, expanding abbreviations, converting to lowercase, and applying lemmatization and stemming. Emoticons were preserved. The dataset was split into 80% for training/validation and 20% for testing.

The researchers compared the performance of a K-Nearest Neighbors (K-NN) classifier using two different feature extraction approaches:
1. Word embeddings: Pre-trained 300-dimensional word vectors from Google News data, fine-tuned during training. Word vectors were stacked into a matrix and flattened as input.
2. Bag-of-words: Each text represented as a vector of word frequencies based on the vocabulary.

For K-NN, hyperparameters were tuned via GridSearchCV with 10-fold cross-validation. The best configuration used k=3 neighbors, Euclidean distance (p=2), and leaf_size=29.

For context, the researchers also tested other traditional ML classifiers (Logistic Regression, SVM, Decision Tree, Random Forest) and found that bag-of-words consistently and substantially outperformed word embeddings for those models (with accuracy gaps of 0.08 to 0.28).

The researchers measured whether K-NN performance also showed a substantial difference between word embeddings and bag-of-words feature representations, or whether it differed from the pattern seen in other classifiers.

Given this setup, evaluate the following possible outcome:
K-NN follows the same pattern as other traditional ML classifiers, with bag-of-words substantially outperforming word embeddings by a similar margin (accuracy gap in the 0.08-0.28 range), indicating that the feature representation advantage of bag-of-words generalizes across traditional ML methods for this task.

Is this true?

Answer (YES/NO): NO